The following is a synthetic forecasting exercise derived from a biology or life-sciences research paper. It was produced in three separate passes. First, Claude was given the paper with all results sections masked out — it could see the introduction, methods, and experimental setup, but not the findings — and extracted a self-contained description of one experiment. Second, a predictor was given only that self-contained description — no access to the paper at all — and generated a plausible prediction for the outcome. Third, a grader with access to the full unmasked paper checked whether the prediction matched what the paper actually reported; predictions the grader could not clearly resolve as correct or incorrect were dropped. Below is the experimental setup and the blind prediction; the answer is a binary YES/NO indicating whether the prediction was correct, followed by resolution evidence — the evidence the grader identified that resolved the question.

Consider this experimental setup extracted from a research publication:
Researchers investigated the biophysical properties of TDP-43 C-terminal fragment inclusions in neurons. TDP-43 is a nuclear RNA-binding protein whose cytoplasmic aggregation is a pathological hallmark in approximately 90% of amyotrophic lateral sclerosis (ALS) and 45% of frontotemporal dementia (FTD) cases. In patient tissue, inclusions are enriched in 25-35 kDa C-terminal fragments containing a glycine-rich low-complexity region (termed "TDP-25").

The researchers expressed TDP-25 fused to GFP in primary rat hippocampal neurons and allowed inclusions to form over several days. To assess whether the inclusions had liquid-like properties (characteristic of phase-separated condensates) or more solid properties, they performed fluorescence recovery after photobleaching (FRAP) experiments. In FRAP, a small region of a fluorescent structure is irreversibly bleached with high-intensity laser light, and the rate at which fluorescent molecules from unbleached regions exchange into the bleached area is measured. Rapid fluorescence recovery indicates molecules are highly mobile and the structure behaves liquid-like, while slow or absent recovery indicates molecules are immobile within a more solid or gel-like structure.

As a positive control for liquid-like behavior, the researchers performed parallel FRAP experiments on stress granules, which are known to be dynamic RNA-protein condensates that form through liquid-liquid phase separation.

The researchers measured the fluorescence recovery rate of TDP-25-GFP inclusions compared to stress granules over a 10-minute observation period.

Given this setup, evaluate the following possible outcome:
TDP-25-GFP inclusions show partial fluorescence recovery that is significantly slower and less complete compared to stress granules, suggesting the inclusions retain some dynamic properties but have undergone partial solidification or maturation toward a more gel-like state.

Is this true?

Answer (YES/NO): YES